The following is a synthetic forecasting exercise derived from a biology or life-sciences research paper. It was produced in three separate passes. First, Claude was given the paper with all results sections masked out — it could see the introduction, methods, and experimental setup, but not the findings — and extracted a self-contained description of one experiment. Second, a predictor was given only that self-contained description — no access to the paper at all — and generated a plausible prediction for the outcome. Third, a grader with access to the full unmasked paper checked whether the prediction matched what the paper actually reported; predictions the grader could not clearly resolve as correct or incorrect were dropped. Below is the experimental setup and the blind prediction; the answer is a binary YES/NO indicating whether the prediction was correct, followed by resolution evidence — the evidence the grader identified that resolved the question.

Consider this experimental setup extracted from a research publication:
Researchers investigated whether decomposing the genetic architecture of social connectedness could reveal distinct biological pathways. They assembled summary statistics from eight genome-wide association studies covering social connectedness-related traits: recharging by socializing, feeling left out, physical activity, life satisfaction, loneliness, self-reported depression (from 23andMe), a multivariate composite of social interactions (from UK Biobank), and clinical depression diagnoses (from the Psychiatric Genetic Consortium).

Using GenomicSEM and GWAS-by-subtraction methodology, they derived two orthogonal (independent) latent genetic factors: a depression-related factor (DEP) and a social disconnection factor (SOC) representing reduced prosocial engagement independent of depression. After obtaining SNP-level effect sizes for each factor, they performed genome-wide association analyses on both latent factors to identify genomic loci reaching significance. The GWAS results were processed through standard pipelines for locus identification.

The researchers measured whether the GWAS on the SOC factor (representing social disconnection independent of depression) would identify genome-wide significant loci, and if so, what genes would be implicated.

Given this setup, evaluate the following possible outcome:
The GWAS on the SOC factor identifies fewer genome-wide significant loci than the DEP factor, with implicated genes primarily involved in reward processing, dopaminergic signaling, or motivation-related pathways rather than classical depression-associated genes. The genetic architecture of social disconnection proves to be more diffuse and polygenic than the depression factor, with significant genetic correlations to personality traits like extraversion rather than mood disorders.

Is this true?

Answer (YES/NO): NO